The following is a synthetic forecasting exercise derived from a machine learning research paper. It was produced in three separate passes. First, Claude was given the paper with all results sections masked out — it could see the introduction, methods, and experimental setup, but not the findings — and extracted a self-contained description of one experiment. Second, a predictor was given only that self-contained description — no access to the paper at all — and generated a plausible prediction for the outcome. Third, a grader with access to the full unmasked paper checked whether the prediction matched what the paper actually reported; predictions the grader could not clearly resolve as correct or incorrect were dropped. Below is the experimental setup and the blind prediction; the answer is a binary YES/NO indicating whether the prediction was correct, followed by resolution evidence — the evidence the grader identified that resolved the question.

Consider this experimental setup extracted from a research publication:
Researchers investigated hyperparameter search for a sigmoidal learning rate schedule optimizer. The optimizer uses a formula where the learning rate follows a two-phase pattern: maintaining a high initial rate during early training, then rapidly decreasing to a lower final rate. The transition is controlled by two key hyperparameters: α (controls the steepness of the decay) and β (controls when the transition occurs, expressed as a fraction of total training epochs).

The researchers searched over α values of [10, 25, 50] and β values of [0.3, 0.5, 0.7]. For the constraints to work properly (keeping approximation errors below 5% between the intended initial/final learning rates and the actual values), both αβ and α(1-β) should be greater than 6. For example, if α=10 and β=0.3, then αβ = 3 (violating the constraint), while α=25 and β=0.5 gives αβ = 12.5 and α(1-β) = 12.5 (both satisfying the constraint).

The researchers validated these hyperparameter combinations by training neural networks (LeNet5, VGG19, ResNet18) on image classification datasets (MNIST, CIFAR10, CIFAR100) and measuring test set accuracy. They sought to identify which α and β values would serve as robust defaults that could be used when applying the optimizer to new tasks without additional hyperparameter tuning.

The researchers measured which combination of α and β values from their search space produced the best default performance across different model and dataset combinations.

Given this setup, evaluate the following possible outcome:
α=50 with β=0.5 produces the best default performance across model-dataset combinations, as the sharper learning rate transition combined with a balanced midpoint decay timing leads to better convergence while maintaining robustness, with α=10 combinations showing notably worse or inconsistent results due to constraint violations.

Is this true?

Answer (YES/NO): NO